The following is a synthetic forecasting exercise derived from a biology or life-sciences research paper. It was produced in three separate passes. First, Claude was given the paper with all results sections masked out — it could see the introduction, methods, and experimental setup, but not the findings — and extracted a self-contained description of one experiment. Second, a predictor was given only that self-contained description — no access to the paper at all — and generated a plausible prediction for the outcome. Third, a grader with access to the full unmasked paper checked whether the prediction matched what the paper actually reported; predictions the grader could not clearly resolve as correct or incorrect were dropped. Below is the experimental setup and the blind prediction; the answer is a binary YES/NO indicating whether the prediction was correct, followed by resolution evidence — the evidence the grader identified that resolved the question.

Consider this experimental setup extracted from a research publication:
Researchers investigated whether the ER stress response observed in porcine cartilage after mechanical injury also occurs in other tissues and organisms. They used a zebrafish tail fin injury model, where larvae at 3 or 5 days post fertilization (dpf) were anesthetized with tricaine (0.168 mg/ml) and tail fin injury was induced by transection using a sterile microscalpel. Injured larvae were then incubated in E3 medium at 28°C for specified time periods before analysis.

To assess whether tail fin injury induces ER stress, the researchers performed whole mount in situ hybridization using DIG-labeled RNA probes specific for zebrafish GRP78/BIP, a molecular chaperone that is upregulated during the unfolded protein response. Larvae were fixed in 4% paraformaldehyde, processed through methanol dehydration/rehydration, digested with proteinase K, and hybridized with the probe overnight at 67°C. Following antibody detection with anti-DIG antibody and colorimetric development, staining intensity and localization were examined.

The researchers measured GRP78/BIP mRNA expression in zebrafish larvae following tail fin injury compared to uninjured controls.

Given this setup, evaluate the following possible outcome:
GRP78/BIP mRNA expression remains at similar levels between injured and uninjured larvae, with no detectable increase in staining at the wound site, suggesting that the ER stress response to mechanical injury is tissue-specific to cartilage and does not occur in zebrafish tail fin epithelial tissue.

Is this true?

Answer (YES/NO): NO